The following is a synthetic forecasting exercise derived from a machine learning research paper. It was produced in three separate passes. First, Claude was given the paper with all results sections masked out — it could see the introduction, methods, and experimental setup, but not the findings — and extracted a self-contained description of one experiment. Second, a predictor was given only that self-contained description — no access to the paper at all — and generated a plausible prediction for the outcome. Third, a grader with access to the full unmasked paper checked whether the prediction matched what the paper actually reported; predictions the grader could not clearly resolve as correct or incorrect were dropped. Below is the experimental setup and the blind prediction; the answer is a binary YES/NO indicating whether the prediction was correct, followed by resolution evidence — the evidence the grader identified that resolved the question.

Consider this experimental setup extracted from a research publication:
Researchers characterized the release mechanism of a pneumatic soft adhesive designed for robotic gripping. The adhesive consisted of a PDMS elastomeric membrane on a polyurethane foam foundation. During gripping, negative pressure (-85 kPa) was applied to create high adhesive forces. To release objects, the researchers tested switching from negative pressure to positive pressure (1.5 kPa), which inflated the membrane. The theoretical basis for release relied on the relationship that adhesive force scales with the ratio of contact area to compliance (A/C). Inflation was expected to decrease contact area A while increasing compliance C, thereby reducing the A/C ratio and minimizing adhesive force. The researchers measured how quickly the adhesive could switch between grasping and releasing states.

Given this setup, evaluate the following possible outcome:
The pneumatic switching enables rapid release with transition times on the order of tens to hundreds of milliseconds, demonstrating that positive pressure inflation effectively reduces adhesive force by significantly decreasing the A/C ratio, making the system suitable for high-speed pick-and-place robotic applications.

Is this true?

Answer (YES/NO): YES